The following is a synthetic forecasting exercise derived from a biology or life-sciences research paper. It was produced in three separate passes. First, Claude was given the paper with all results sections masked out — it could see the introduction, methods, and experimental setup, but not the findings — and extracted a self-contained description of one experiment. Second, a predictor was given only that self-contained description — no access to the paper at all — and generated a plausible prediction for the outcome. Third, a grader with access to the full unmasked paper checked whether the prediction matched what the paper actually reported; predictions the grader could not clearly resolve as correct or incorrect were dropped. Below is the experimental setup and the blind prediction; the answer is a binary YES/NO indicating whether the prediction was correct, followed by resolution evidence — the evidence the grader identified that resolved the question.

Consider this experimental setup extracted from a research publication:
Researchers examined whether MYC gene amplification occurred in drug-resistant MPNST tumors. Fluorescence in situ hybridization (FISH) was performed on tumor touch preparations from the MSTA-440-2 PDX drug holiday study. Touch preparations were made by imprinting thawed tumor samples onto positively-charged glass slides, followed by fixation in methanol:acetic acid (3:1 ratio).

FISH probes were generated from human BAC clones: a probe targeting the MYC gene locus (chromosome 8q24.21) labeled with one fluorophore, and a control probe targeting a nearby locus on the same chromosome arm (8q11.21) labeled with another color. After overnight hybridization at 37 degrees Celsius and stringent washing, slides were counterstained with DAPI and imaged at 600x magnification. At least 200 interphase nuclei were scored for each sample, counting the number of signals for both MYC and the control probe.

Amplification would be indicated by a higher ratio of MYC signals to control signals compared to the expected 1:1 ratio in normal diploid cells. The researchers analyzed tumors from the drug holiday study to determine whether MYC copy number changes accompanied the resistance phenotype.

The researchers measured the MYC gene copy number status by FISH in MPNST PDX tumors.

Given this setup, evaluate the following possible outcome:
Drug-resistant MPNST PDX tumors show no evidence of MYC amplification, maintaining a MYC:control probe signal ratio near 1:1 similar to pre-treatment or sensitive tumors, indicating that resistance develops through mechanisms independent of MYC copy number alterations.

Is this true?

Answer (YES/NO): NO